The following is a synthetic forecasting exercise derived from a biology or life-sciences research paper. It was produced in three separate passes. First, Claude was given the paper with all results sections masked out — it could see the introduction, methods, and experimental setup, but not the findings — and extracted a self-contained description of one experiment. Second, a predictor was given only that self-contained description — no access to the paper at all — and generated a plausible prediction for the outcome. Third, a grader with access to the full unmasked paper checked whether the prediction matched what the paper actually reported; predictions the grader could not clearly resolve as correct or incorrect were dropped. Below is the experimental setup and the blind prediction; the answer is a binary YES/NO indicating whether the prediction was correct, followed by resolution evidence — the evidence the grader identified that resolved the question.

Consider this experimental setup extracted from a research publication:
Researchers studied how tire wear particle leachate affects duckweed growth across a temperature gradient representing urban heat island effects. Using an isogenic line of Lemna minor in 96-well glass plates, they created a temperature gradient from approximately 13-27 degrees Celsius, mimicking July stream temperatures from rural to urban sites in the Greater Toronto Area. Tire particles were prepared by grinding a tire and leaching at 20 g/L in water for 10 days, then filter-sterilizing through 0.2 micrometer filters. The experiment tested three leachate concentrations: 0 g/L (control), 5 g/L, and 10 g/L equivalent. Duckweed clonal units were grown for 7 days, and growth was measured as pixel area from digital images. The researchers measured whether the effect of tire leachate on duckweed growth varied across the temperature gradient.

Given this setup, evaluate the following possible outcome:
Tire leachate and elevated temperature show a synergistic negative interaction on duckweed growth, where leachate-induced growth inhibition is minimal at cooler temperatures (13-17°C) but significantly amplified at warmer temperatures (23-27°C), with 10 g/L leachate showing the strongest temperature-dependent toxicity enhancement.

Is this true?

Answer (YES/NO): NO